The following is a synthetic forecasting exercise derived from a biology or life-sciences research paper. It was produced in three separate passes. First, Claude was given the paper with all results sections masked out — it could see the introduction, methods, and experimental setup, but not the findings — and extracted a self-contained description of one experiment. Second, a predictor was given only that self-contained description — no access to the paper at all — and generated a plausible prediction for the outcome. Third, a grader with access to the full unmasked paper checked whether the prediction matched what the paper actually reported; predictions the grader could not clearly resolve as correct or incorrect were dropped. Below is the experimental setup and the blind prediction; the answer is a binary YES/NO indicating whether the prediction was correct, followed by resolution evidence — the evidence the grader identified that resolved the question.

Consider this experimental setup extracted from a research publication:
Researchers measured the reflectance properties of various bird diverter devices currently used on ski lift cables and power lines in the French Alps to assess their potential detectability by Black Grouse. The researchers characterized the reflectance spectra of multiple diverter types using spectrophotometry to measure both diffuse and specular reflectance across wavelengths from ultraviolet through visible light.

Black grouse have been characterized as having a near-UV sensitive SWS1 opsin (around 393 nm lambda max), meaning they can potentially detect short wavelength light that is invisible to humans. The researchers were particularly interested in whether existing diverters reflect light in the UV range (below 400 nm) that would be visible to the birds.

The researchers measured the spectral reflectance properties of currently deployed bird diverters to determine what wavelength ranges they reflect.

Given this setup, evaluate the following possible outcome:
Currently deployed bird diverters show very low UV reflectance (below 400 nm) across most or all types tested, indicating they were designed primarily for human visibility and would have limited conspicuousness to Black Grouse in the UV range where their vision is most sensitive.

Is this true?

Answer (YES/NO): YES